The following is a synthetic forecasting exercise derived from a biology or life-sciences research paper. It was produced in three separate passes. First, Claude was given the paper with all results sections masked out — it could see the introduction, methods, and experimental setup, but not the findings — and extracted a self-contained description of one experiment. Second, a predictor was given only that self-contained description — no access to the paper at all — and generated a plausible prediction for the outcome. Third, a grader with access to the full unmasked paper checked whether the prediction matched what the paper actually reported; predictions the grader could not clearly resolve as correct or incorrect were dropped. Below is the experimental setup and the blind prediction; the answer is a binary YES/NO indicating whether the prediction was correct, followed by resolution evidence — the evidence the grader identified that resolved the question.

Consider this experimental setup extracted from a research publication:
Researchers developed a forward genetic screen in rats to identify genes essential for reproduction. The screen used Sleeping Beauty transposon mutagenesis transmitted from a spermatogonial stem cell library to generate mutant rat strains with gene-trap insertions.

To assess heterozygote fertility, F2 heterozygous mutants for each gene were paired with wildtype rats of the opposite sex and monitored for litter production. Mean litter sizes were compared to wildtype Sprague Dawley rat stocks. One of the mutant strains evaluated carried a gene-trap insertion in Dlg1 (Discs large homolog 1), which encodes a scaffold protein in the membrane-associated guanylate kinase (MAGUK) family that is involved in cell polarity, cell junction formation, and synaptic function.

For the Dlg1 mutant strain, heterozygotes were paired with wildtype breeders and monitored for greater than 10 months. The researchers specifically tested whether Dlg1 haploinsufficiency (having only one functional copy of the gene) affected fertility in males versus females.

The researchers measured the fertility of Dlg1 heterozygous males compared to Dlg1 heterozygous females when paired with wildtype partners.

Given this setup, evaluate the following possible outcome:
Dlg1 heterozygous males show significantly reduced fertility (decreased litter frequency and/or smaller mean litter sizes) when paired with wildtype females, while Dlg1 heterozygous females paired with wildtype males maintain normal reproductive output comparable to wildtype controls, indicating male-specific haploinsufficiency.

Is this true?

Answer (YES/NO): NO